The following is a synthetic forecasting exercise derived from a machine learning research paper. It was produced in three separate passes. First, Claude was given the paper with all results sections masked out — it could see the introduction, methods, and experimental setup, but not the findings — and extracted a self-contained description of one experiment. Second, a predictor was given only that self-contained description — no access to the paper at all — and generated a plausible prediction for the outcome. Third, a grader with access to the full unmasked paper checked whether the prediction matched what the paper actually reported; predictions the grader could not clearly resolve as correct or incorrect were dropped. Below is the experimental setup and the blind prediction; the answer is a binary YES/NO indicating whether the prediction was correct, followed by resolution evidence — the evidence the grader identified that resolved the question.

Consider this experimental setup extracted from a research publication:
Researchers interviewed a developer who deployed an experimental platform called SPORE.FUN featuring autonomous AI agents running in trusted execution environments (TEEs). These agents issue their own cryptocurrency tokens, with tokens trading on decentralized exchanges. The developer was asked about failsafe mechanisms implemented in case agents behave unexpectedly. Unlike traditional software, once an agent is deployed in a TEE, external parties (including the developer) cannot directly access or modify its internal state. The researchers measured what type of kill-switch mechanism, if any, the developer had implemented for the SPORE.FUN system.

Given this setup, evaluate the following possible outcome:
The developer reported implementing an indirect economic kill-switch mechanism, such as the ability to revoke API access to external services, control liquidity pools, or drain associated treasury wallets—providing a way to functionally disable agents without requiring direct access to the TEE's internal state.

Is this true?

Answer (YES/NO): NO